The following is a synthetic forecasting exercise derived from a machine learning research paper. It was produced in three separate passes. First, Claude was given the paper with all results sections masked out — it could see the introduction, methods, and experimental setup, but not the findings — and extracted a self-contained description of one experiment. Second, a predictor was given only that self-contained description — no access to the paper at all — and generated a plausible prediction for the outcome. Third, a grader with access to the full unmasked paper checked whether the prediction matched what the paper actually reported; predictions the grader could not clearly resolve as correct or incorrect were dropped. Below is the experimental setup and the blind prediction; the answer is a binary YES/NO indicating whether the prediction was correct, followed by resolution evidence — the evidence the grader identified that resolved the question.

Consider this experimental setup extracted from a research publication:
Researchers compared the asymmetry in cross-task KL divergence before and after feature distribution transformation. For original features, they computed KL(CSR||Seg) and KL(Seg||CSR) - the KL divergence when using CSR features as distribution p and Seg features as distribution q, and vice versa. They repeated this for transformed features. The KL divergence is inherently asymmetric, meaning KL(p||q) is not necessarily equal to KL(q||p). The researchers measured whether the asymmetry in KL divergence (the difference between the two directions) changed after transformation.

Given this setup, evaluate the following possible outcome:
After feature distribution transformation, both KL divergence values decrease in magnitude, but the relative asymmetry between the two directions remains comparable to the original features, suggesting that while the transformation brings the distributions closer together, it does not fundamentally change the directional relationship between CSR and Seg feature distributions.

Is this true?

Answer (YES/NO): NO